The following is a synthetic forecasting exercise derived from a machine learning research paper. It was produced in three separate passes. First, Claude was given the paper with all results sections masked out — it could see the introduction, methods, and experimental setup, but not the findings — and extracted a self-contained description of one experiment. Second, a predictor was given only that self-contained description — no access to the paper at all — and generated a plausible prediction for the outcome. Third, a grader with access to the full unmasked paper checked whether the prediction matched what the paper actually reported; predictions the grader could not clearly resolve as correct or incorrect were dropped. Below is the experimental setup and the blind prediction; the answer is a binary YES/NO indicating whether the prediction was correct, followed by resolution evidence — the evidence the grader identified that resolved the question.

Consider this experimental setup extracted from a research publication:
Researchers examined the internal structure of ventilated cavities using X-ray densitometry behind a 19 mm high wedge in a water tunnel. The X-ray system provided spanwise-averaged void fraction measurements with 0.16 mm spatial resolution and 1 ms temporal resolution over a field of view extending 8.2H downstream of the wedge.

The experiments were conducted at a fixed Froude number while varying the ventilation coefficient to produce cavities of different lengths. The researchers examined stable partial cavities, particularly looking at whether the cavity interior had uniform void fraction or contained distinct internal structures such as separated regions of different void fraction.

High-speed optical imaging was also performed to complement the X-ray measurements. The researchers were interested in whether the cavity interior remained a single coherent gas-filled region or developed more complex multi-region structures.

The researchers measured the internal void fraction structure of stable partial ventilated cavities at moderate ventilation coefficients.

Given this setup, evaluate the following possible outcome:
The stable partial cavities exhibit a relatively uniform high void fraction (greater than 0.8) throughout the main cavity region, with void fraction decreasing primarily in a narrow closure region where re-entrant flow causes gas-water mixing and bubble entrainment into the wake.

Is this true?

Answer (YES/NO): NO